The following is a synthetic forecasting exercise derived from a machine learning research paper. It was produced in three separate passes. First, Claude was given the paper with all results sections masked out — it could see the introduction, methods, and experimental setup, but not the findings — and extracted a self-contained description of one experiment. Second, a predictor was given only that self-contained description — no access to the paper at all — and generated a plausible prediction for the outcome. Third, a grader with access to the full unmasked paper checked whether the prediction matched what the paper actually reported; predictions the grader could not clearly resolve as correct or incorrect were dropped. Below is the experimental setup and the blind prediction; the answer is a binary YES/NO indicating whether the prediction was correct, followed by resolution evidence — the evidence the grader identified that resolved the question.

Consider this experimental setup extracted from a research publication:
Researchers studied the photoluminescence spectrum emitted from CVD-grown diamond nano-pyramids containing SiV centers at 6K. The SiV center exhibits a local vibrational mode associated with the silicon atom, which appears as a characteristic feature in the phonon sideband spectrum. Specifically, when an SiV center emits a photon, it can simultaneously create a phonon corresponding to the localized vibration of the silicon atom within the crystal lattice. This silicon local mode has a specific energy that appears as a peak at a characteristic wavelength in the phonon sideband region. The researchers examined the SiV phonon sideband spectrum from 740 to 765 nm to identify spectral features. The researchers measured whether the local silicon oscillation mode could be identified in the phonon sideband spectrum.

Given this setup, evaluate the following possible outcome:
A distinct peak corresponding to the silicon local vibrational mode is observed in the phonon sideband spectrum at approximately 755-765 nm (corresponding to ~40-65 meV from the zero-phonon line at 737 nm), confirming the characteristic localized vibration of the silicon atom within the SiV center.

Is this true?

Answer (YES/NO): YES